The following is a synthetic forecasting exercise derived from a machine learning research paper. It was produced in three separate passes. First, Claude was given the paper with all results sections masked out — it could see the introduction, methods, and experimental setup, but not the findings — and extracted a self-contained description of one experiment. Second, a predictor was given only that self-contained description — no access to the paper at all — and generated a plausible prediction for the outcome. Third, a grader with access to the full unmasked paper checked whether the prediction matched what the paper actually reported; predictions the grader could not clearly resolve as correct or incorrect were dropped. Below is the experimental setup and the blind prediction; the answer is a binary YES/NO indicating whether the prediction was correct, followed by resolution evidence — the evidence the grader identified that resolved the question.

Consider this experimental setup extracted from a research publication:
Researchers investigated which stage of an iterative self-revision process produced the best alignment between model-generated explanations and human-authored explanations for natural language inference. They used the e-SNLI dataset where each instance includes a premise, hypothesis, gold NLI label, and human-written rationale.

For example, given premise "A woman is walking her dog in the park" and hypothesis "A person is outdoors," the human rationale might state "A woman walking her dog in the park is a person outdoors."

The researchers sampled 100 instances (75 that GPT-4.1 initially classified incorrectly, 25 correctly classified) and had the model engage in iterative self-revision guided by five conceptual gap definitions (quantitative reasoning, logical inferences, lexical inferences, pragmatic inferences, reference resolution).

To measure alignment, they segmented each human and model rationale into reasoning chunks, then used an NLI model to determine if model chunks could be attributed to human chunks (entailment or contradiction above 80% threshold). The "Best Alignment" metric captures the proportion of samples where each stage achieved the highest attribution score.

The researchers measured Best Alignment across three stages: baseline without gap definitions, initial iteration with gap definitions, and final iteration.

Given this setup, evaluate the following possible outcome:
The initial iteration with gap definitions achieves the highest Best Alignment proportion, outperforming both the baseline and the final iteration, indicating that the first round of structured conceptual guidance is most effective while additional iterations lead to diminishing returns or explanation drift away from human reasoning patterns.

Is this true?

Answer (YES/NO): YES